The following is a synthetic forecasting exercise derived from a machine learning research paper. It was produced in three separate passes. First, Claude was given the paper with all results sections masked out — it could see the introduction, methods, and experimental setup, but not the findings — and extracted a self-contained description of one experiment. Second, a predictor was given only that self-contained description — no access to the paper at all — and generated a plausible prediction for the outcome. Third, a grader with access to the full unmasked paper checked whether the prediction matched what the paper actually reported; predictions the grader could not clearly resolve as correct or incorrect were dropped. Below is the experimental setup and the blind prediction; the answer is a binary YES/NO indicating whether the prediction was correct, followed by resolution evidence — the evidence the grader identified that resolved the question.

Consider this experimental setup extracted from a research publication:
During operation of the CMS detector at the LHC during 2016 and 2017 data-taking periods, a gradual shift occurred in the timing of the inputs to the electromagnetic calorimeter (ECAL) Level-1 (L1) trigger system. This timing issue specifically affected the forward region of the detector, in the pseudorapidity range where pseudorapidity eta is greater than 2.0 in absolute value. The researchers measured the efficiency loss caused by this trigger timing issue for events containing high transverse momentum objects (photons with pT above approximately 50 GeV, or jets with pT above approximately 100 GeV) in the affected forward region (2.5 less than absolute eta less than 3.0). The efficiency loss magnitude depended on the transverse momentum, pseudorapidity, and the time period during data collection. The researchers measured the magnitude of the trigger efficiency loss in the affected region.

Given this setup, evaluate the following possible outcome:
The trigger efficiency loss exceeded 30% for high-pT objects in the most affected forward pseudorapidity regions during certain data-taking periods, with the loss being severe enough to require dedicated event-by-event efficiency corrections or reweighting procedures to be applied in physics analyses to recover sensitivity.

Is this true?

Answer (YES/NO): NO